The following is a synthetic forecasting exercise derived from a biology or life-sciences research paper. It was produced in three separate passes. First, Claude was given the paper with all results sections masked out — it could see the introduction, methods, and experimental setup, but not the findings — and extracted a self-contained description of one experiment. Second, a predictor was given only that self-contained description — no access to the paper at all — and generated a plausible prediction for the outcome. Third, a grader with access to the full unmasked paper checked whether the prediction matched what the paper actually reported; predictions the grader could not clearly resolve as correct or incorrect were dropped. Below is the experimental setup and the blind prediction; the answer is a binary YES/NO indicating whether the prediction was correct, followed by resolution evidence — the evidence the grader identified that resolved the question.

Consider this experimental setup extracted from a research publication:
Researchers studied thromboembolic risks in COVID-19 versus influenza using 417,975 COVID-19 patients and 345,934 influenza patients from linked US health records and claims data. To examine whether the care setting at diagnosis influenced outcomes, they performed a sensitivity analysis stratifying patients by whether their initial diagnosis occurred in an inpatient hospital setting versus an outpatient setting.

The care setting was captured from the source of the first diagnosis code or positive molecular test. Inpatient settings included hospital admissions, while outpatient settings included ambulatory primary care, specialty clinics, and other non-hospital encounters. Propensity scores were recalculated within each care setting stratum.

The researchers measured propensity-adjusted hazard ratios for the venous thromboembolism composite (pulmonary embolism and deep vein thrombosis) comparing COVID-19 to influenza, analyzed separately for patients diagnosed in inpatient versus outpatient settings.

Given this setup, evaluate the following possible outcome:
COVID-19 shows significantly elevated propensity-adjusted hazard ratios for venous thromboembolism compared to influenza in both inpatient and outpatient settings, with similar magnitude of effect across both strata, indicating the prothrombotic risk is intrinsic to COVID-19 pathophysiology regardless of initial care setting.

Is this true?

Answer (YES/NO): YES